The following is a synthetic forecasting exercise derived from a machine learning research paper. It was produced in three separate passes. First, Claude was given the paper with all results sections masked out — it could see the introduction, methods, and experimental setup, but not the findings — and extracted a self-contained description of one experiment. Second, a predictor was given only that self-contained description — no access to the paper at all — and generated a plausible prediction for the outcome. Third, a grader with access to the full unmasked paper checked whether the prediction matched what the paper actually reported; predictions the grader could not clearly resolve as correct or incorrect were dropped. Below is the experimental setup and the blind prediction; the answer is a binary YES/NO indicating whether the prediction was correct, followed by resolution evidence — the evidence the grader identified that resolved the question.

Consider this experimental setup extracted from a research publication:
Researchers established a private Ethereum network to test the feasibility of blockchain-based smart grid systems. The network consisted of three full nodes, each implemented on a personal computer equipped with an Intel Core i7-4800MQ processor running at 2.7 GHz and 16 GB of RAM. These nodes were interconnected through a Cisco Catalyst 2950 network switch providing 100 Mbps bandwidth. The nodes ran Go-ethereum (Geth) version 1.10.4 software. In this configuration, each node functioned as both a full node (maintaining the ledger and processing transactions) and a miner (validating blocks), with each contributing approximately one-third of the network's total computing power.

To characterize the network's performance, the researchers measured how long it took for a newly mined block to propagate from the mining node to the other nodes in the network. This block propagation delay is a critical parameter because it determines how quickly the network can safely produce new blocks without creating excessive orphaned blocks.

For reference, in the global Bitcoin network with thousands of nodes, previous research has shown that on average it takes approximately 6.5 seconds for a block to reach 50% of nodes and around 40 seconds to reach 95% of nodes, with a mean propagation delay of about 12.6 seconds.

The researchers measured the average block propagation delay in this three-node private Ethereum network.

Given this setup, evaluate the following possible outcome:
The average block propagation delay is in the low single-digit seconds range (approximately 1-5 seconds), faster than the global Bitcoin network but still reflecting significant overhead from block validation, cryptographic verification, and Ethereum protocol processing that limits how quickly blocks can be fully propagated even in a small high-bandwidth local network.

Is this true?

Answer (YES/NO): NO